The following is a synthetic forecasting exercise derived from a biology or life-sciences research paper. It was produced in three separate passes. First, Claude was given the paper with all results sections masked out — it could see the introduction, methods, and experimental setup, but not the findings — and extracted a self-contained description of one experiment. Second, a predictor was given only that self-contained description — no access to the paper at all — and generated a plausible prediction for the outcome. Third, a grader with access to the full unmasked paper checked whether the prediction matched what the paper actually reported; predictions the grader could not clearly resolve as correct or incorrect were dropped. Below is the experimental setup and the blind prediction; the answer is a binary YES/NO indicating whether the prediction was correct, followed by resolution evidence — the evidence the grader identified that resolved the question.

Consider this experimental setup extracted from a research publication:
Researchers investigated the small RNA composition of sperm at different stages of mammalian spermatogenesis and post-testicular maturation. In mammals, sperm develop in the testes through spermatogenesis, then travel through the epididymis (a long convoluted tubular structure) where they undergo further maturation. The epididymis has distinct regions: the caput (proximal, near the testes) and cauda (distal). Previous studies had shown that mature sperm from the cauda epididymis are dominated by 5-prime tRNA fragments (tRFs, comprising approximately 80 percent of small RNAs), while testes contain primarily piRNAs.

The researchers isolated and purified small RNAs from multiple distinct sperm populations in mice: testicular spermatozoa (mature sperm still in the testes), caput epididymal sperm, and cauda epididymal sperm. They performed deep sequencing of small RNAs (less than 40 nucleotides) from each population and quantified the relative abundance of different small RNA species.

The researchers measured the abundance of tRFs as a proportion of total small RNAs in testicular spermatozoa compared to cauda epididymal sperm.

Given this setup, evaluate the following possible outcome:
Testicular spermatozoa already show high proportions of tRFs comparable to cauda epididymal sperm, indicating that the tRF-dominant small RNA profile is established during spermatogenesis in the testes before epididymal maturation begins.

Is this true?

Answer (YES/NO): NO